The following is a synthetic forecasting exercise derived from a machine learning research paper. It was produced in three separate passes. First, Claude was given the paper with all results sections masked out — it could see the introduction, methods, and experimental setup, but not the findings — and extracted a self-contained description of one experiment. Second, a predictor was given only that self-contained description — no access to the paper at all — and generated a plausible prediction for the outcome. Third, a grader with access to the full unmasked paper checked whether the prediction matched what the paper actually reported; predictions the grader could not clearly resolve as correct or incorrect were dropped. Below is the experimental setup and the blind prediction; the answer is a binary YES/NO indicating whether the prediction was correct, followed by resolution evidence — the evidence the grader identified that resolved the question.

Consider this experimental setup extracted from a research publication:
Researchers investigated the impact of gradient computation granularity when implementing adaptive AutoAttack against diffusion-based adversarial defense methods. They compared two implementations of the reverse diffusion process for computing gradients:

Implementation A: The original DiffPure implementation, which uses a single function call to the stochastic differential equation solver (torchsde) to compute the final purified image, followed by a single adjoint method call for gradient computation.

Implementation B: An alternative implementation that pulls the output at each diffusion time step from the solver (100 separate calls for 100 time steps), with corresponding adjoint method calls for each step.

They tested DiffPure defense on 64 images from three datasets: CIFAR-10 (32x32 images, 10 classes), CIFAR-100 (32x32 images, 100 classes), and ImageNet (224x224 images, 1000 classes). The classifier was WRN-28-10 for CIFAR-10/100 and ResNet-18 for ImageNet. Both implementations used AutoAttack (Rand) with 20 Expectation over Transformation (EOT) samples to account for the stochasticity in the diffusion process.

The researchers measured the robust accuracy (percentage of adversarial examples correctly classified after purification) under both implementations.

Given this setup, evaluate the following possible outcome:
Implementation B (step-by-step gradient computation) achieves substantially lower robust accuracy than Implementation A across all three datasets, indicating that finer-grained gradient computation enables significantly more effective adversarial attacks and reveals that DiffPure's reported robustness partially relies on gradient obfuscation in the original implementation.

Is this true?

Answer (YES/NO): YES